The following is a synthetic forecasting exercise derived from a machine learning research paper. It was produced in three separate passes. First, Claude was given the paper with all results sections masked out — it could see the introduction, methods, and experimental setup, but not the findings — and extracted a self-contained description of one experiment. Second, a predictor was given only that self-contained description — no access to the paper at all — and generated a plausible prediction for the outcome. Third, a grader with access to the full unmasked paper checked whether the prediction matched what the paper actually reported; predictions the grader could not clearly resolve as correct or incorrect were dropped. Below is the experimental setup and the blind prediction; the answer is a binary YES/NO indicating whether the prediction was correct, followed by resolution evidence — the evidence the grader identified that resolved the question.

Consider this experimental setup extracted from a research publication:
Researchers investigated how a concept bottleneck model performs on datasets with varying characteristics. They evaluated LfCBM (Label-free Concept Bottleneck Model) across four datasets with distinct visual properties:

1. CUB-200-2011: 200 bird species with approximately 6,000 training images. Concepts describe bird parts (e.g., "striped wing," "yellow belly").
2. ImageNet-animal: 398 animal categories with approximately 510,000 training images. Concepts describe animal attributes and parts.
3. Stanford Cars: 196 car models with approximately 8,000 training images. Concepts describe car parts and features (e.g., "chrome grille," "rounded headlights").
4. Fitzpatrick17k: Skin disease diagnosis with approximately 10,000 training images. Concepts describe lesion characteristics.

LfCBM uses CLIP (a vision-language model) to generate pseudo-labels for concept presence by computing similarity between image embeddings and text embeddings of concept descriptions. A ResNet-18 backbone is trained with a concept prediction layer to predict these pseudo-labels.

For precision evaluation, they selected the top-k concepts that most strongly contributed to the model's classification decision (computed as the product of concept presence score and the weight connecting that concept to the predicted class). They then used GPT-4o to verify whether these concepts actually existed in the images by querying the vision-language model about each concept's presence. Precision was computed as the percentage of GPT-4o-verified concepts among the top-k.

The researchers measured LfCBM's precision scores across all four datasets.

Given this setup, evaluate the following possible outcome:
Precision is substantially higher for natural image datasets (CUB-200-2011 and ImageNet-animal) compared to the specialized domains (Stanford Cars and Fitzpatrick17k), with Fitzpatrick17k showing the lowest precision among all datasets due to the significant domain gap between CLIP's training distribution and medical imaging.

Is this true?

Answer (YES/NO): NO